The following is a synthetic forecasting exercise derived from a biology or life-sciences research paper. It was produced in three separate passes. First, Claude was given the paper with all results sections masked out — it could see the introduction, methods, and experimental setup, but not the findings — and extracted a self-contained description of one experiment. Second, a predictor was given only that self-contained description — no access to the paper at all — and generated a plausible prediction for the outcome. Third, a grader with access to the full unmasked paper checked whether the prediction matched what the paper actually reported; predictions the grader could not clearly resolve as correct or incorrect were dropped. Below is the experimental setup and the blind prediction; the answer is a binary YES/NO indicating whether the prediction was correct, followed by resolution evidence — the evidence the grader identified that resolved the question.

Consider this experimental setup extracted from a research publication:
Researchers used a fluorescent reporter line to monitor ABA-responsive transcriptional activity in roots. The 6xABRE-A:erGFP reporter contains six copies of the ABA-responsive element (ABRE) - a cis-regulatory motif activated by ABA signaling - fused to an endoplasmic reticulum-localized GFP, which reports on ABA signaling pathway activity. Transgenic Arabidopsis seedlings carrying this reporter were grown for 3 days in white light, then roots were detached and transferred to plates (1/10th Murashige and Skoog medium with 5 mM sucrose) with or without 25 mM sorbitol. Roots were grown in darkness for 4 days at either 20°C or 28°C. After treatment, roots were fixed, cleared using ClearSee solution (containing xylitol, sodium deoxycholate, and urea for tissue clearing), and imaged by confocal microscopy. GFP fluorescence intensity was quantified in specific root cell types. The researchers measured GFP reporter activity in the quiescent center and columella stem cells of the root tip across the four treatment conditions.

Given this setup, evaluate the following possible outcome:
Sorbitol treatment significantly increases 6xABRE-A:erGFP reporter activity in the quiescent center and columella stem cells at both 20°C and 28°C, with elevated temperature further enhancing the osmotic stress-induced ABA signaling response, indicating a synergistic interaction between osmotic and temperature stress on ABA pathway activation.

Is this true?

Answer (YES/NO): NO